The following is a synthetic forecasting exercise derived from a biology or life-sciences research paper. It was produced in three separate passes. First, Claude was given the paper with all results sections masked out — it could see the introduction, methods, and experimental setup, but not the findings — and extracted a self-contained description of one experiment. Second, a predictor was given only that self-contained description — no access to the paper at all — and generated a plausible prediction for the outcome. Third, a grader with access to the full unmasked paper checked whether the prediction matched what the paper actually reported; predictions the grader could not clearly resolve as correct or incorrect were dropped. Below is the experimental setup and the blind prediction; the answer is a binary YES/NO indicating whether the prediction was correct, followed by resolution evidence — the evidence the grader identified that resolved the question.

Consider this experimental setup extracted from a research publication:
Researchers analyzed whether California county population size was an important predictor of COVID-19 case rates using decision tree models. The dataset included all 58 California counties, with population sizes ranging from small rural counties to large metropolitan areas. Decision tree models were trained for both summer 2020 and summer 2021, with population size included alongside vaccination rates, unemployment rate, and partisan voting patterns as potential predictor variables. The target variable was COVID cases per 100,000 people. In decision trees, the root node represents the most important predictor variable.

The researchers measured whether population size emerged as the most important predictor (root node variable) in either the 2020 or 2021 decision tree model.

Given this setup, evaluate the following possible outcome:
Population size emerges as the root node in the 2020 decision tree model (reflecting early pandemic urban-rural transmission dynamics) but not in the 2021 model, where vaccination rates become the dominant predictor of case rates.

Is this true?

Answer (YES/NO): NO